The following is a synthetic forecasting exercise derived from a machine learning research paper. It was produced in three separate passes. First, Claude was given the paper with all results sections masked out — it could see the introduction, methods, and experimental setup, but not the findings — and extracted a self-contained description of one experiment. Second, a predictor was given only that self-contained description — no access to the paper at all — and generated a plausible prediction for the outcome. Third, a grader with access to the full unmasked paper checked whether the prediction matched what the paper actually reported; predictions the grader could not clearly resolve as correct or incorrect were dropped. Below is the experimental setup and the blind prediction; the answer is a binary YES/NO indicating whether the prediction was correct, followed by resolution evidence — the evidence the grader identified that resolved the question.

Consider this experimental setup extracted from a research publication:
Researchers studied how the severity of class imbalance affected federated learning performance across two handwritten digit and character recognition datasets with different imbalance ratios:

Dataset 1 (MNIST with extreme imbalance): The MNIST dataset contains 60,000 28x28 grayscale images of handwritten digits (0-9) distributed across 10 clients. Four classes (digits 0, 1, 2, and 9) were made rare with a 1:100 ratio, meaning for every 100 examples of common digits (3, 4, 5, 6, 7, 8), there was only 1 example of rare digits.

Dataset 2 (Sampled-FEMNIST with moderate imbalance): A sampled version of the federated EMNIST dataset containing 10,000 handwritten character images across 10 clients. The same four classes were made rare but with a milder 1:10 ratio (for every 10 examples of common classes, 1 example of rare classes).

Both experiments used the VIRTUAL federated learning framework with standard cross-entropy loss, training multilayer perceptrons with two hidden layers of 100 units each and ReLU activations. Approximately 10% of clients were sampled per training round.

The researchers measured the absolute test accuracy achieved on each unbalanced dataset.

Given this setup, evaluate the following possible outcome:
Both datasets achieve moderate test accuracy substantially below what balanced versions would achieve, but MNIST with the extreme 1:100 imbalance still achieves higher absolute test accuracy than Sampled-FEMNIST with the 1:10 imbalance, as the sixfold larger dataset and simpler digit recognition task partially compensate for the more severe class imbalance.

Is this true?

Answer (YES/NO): NO